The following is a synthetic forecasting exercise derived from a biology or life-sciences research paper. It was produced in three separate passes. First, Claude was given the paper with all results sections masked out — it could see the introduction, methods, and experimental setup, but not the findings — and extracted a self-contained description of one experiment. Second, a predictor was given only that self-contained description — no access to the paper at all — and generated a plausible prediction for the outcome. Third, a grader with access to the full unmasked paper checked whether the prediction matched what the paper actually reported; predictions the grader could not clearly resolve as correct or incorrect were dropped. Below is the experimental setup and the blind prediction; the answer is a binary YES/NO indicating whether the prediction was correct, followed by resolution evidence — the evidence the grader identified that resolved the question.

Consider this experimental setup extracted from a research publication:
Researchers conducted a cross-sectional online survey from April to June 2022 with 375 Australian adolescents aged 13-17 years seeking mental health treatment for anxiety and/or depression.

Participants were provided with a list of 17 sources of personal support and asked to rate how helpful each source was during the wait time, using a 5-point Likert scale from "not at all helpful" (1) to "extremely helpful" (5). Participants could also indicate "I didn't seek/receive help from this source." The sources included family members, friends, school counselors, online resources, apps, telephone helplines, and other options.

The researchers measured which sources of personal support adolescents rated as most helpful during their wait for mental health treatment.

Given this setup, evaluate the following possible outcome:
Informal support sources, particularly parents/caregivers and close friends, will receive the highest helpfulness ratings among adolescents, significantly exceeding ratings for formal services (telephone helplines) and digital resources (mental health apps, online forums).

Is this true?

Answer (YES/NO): NO